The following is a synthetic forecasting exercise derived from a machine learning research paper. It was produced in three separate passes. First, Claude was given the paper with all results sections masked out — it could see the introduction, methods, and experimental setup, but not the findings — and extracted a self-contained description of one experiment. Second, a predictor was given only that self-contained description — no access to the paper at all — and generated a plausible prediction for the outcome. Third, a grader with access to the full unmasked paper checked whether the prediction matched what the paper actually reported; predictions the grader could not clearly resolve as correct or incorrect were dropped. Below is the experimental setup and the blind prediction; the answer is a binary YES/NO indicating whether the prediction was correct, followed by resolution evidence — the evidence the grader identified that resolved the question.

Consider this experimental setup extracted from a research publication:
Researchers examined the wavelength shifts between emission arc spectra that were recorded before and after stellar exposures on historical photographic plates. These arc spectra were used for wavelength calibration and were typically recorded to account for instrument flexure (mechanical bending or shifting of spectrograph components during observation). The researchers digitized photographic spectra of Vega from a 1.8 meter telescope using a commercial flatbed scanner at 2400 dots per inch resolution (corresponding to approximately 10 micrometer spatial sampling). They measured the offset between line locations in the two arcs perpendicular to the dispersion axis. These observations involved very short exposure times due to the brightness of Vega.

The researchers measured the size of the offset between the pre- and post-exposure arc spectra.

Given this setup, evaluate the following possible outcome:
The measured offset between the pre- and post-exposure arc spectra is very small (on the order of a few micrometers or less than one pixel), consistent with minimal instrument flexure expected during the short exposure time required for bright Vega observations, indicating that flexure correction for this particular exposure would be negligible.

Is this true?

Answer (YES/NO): NO